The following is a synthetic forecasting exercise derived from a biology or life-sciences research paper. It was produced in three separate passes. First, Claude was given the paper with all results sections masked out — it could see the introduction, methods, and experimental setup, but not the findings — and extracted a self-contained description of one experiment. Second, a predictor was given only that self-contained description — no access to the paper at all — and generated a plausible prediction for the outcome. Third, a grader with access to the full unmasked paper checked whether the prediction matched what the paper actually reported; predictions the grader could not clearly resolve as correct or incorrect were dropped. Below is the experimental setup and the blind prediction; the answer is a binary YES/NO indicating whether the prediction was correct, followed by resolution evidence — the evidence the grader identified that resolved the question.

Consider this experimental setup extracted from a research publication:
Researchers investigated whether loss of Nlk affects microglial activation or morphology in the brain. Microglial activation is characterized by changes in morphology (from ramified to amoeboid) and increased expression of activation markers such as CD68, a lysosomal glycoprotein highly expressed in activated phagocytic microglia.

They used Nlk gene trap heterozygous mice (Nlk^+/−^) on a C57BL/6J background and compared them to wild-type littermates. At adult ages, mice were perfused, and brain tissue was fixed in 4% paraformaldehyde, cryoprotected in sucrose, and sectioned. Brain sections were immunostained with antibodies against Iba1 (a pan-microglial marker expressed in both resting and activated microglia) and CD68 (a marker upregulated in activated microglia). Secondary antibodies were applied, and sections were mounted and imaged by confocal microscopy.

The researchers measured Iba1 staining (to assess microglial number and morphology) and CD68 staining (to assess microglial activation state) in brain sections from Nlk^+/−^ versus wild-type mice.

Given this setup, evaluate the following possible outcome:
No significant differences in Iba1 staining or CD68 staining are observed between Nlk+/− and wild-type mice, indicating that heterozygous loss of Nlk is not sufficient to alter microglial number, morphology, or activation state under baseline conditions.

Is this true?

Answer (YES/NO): YES